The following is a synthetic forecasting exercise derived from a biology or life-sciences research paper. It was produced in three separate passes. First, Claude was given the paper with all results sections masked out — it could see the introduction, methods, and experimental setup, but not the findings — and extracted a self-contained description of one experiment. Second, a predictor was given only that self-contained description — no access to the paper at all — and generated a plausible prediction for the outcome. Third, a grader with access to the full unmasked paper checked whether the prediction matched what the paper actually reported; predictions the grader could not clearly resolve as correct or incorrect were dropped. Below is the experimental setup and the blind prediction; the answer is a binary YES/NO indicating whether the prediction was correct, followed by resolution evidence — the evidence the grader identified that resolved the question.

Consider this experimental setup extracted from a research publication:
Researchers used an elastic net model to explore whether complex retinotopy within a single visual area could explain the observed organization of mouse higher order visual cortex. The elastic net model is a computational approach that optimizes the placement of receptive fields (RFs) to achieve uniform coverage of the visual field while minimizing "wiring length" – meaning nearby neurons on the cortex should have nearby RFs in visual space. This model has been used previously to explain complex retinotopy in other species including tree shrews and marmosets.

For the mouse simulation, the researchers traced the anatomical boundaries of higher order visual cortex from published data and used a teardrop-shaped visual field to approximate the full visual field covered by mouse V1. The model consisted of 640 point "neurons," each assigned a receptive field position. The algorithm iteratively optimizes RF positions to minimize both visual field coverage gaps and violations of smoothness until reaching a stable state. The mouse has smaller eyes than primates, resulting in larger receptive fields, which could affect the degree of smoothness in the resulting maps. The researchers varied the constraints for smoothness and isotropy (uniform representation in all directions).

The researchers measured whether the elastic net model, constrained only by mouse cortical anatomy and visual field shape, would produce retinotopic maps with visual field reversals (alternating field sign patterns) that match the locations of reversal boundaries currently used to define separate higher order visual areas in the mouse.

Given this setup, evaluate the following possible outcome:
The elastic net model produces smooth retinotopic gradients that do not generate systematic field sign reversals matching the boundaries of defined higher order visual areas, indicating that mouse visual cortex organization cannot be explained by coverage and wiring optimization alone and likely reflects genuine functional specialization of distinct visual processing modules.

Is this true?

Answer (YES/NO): NO